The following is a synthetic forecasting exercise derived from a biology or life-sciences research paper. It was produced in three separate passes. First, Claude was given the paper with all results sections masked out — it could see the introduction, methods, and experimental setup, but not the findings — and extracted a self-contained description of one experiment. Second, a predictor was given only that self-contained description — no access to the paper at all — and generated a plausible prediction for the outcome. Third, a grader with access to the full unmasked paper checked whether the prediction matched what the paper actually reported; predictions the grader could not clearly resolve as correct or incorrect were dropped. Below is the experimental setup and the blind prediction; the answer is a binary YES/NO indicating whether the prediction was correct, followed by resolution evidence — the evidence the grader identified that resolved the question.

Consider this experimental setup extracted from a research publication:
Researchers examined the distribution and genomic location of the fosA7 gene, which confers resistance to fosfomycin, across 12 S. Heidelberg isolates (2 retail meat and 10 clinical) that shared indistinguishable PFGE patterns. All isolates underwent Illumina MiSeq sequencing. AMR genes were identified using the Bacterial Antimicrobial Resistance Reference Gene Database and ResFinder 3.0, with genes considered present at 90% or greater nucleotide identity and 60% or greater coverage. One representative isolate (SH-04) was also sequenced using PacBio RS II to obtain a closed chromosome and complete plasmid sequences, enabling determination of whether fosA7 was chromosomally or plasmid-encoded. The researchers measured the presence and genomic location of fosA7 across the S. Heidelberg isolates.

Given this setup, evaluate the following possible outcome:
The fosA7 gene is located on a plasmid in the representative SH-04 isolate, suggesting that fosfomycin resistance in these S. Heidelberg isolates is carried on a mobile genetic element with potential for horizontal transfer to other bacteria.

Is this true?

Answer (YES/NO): NO